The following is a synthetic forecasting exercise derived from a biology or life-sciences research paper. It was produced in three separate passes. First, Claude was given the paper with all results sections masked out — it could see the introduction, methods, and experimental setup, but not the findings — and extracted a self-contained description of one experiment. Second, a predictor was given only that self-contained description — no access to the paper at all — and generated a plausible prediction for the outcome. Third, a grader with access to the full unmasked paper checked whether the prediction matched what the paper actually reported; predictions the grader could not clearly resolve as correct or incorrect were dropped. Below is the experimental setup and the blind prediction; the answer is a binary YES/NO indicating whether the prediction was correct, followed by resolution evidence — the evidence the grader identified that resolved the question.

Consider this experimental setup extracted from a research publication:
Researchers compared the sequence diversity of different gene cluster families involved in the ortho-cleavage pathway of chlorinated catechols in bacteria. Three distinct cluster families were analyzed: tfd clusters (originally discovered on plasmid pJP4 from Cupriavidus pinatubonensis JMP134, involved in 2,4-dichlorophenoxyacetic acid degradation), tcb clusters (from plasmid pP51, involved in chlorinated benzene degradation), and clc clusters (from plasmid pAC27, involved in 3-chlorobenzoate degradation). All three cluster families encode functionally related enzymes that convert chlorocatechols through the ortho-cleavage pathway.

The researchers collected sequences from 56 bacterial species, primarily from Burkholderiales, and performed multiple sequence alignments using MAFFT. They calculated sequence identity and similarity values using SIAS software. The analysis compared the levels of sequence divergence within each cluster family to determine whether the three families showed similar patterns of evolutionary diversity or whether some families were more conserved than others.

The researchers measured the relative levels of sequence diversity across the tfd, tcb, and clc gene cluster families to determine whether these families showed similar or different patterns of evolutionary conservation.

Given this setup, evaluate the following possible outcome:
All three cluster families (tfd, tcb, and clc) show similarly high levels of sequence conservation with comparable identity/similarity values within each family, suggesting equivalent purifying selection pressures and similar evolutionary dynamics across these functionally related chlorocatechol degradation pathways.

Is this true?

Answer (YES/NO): NO